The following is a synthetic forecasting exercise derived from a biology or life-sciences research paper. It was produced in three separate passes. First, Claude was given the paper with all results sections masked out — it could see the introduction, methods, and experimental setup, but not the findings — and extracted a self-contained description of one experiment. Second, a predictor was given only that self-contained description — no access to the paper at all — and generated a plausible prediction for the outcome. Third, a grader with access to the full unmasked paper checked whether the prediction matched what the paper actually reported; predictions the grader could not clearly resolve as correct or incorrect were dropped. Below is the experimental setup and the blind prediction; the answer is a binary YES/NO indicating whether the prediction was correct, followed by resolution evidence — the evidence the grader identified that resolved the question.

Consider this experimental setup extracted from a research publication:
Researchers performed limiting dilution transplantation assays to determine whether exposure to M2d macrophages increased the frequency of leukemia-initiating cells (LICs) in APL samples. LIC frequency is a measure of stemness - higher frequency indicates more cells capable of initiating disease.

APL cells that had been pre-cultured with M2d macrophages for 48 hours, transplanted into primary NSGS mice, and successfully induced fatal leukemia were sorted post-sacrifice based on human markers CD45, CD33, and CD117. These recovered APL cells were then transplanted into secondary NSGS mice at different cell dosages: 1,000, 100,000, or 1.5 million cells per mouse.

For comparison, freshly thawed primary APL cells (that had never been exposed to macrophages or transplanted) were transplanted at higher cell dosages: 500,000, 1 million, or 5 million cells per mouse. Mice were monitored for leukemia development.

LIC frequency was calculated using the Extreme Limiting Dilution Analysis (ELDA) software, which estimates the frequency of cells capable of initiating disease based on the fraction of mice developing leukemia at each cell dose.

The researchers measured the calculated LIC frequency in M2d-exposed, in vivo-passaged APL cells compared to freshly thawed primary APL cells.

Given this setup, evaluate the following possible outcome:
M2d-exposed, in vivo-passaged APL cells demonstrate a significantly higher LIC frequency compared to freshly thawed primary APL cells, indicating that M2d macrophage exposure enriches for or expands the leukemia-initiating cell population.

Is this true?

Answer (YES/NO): YES